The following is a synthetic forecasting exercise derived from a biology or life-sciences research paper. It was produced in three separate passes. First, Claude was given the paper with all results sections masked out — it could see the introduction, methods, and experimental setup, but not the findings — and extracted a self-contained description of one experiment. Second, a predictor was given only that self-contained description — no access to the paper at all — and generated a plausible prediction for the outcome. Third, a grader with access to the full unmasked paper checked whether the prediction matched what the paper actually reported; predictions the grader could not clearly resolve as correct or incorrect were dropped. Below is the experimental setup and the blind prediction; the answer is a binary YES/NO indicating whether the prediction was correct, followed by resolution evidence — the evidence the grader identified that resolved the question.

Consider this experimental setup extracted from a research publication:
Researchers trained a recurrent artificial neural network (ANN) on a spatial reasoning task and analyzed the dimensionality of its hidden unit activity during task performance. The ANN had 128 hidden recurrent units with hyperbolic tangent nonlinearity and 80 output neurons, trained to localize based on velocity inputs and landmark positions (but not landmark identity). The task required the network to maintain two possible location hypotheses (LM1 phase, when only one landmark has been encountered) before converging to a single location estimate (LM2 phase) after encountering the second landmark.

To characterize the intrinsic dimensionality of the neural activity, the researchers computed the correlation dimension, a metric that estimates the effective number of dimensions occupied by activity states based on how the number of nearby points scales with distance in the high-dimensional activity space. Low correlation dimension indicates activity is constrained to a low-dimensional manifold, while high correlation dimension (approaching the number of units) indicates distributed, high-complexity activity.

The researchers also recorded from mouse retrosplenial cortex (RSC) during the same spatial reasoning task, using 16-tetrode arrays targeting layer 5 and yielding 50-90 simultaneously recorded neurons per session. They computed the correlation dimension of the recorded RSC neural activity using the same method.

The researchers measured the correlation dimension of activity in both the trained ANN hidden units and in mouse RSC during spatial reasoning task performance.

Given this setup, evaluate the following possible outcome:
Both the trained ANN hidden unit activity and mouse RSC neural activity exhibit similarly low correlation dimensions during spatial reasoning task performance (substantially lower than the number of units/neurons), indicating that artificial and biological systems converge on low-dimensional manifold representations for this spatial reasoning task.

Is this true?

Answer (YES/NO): YES